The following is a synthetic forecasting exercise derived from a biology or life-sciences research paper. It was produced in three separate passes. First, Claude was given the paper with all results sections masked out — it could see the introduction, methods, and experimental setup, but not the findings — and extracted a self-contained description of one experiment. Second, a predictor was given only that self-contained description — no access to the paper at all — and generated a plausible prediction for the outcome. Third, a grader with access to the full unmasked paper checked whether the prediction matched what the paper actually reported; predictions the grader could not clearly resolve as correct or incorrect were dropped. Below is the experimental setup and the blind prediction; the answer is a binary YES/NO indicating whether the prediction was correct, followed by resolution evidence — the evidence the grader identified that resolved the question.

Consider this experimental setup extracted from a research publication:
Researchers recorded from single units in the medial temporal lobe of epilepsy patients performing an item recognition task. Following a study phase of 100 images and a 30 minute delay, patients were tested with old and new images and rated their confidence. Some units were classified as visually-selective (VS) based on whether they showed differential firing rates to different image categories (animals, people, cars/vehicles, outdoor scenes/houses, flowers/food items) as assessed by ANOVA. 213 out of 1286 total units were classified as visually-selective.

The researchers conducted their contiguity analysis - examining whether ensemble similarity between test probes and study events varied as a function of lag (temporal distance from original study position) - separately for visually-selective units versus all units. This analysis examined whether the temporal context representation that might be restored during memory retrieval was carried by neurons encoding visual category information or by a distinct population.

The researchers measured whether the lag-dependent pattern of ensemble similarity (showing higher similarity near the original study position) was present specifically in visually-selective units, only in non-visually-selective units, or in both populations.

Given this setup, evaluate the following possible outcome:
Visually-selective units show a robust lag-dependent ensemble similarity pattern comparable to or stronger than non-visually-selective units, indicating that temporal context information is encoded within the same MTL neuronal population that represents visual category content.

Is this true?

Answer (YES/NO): YES